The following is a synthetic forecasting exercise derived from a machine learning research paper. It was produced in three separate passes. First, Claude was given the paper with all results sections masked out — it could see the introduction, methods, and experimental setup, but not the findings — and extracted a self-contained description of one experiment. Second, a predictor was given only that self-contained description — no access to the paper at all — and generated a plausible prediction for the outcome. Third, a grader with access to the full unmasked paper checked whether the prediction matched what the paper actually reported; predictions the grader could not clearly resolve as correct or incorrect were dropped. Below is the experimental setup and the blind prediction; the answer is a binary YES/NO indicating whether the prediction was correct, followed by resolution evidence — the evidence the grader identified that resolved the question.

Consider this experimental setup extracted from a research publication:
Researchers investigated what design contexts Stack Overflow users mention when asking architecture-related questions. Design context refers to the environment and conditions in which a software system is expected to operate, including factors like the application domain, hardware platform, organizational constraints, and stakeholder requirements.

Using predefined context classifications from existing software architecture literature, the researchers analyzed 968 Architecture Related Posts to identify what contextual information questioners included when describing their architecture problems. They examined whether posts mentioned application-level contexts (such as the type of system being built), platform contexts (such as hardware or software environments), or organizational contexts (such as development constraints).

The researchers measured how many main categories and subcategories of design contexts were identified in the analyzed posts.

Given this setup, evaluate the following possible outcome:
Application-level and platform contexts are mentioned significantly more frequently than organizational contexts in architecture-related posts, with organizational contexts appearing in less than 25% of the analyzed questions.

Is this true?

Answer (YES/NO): YES